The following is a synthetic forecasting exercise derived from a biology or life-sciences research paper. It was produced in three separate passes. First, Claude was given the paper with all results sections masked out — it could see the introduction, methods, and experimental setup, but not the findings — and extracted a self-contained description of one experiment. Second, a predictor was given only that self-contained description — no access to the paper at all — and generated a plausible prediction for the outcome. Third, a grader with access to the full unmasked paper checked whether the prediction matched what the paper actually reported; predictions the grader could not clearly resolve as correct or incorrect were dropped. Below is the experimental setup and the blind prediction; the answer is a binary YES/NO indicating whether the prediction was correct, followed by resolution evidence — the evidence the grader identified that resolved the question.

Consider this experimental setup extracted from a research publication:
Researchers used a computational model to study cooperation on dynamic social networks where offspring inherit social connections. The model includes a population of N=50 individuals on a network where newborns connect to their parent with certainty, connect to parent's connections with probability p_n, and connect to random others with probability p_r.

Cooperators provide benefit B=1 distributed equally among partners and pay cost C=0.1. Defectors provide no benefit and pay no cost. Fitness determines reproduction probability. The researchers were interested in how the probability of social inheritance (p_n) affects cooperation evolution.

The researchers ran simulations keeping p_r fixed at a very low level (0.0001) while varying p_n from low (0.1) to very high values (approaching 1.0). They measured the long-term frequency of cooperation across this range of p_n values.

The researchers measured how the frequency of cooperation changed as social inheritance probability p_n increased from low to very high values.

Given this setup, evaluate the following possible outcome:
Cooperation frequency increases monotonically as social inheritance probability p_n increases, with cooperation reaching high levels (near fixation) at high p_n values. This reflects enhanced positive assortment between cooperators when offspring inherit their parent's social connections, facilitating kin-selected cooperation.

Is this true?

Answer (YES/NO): NO